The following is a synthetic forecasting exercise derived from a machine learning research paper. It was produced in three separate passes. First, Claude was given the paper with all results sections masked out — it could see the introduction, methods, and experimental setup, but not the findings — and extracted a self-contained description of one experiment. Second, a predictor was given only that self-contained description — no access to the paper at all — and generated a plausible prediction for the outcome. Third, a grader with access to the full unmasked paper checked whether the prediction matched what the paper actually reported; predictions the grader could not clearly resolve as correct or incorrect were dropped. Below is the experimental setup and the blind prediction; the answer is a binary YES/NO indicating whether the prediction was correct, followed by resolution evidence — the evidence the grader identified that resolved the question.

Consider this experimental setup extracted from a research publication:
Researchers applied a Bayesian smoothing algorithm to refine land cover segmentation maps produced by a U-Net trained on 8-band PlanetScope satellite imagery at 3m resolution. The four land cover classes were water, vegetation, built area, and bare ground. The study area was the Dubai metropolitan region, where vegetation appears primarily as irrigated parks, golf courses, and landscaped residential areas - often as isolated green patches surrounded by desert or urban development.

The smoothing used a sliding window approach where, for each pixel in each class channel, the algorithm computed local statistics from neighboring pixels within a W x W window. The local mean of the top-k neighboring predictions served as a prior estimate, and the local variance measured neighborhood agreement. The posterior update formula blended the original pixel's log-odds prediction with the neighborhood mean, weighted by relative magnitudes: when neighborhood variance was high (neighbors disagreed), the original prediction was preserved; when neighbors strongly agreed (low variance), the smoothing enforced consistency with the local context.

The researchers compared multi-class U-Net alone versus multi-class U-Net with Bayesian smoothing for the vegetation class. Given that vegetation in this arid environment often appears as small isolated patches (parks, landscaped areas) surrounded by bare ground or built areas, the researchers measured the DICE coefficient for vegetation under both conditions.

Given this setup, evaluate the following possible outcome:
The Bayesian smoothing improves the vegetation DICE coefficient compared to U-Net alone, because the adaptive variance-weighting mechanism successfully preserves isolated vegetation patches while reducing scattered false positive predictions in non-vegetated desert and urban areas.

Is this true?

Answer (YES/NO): NO